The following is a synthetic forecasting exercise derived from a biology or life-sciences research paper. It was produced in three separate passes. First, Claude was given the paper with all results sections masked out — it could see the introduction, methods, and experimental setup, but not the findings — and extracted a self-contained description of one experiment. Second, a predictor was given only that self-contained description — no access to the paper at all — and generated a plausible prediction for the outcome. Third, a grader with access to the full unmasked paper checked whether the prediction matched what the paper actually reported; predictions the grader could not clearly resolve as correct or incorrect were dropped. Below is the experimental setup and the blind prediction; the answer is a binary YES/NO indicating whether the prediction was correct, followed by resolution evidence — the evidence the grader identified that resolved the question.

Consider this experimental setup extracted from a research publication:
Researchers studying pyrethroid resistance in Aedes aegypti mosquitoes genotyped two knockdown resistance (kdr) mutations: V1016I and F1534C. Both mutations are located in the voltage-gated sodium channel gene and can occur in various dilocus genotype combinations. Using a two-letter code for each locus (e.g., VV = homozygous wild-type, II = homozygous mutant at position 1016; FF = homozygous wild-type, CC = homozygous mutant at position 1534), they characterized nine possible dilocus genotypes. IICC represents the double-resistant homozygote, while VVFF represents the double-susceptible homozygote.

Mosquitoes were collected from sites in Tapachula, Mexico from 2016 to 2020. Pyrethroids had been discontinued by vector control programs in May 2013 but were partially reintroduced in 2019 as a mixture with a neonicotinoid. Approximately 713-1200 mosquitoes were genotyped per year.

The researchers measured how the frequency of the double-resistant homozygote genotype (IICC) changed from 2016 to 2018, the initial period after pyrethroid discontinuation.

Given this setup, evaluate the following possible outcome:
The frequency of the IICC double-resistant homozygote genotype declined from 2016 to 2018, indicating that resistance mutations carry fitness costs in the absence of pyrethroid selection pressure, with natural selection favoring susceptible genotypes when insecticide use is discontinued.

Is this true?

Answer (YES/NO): YES